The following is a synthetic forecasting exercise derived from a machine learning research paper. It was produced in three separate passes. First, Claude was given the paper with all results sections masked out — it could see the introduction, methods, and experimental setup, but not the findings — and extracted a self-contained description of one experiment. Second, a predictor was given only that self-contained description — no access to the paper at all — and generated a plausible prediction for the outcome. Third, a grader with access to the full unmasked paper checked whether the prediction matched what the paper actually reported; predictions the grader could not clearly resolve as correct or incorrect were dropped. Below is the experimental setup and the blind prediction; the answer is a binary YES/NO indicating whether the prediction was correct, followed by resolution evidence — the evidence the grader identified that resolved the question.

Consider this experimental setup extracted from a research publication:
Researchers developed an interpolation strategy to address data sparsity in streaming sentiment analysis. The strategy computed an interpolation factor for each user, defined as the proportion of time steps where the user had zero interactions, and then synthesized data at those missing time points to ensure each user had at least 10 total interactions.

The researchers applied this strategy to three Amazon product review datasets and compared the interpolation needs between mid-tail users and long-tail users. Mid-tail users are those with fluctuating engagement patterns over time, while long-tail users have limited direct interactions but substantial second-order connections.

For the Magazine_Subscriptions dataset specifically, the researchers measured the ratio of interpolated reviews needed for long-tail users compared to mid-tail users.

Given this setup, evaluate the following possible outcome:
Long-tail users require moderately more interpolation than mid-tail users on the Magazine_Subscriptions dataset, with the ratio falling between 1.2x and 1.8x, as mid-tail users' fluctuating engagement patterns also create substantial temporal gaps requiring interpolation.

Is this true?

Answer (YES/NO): NO